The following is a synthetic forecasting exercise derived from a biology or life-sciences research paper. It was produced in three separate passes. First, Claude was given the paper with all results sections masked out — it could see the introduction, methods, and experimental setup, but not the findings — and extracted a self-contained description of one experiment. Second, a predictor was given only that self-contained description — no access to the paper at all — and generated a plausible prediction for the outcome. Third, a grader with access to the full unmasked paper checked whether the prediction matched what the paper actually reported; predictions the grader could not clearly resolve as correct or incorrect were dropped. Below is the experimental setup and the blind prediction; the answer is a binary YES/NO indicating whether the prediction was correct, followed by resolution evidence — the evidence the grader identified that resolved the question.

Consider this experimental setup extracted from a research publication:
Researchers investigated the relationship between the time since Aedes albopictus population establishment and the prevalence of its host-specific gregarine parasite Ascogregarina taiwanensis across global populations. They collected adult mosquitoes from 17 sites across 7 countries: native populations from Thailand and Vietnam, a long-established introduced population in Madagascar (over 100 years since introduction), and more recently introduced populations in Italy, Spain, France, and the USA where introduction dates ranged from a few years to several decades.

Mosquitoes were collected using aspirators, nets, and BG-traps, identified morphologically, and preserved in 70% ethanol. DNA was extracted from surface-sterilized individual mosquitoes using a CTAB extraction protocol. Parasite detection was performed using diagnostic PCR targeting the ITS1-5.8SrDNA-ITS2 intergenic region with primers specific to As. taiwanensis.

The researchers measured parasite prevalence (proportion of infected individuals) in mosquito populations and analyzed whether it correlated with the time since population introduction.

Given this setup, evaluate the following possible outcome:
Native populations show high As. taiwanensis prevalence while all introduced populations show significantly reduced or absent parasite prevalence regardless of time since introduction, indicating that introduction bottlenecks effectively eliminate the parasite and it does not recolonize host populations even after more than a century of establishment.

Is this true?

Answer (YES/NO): NO